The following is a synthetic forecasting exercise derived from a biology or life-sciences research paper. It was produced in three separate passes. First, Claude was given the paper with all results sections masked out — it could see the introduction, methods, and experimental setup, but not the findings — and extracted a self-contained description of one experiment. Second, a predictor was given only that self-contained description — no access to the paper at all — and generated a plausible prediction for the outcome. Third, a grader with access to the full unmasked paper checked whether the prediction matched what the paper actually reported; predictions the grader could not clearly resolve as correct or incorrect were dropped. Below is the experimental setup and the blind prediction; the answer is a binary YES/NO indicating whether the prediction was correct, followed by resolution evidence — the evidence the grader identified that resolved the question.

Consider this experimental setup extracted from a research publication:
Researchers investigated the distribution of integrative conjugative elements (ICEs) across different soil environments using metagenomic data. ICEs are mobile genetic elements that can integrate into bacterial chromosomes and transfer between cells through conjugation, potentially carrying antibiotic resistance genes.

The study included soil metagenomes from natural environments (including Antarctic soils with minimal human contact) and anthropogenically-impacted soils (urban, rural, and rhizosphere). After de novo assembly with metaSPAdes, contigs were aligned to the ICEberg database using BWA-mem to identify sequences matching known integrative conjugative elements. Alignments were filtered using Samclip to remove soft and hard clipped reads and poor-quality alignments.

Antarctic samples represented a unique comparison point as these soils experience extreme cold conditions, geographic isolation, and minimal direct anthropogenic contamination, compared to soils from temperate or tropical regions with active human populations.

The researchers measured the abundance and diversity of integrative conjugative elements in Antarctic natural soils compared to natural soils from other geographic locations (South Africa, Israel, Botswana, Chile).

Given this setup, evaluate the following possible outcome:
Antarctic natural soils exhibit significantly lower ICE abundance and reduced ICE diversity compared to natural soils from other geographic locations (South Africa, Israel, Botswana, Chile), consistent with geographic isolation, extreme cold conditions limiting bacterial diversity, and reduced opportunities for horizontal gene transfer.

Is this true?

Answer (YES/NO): NO